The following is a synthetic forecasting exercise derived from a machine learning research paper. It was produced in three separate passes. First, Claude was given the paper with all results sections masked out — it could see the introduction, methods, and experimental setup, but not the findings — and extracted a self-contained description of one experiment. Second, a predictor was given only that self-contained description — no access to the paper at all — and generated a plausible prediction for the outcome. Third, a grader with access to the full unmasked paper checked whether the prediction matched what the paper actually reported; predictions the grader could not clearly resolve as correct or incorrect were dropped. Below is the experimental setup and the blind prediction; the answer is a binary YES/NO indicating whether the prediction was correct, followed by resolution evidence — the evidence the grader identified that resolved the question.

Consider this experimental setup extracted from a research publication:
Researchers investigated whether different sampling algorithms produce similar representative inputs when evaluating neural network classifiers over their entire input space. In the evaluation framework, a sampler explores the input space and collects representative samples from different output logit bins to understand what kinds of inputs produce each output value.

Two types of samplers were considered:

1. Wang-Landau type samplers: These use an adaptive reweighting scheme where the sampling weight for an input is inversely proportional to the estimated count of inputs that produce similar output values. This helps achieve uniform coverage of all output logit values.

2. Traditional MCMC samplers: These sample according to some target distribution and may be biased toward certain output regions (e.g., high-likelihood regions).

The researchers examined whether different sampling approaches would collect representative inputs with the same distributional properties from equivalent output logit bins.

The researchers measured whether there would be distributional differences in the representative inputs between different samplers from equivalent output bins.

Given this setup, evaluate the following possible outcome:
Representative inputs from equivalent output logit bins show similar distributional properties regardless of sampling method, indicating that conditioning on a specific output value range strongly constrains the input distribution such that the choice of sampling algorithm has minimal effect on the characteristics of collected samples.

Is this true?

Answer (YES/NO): YES